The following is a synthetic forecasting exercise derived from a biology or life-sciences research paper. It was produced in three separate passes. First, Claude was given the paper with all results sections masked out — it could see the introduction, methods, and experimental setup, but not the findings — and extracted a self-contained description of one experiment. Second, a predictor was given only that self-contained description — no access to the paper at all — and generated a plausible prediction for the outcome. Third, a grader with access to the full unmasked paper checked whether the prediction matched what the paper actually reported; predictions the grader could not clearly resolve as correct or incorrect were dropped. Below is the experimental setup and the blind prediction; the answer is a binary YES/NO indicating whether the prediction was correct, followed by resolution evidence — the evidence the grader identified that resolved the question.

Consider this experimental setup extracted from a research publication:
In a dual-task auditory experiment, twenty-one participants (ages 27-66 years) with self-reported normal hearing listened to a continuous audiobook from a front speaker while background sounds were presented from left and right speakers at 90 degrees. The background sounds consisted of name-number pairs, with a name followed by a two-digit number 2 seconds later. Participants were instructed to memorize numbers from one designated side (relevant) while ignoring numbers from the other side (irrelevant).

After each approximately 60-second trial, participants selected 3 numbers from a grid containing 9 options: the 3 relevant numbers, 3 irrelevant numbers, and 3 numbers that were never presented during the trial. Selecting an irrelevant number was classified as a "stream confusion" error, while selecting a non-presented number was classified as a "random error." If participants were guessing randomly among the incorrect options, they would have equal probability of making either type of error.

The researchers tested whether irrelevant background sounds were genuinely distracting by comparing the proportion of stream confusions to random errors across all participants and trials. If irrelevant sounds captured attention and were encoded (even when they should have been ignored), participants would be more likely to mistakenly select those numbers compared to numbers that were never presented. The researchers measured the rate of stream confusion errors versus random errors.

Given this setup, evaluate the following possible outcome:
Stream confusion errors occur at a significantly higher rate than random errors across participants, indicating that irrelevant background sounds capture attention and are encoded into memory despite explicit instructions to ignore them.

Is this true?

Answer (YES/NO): YES